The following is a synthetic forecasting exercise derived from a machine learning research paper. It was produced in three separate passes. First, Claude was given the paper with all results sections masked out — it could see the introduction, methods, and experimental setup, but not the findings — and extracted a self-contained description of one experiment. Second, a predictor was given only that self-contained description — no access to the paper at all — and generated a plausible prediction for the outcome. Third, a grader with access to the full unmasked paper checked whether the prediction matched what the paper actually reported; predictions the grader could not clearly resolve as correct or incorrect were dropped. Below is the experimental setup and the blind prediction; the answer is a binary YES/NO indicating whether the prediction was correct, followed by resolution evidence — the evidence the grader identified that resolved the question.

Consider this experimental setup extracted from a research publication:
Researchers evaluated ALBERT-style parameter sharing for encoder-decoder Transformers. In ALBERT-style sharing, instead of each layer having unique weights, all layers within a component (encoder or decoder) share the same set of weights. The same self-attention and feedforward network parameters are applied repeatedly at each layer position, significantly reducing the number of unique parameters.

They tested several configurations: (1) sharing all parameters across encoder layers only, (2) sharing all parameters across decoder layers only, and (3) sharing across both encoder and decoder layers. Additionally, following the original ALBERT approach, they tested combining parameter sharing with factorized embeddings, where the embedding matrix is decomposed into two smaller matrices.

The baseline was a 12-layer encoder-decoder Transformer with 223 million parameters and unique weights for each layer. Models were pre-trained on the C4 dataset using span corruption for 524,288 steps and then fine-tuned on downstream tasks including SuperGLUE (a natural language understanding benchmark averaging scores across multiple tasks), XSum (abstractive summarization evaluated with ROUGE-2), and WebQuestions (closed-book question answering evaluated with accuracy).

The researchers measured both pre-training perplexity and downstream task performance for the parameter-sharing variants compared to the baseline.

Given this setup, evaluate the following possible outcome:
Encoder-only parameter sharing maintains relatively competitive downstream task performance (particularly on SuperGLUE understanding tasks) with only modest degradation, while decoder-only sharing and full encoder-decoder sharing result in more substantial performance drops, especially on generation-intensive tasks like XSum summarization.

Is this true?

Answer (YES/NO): NO